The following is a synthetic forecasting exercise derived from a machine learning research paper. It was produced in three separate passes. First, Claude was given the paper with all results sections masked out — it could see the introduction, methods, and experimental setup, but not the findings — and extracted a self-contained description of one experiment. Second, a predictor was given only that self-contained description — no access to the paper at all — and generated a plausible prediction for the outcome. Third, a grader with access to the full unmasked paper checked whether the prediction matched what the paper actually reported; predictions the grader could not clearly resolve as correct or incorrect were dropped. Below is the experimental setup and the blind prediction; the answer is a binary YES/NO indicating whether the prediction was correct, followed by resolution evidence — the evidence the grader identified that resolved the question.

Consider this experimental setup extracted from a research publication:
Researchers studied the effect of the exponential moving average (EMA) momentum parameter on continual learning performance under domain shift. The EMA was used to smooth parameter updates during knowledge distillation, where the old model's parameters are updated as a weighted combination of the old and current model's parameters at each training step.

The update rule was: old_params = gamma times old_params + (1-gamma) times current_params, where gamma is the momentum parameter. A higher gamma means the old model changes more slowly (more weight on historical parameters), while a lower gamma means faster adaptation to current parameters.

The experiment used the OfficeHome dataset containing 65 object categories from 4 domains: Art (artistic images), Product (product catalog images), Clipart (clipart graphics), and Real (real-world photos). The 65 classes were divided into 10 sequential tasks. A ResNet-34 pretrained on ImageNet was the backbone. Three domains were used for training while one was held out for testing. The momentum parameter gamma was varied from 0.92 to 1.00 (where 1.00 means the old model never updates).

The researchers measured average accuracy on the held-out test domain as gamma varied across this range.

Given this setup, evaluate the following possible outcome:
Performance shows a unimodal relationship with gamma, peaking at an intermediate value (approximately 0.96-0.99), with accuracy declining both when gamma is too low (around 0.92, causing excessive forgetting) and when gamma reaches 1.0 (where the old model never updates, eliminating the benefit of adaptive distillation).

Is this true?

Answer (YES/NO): YES